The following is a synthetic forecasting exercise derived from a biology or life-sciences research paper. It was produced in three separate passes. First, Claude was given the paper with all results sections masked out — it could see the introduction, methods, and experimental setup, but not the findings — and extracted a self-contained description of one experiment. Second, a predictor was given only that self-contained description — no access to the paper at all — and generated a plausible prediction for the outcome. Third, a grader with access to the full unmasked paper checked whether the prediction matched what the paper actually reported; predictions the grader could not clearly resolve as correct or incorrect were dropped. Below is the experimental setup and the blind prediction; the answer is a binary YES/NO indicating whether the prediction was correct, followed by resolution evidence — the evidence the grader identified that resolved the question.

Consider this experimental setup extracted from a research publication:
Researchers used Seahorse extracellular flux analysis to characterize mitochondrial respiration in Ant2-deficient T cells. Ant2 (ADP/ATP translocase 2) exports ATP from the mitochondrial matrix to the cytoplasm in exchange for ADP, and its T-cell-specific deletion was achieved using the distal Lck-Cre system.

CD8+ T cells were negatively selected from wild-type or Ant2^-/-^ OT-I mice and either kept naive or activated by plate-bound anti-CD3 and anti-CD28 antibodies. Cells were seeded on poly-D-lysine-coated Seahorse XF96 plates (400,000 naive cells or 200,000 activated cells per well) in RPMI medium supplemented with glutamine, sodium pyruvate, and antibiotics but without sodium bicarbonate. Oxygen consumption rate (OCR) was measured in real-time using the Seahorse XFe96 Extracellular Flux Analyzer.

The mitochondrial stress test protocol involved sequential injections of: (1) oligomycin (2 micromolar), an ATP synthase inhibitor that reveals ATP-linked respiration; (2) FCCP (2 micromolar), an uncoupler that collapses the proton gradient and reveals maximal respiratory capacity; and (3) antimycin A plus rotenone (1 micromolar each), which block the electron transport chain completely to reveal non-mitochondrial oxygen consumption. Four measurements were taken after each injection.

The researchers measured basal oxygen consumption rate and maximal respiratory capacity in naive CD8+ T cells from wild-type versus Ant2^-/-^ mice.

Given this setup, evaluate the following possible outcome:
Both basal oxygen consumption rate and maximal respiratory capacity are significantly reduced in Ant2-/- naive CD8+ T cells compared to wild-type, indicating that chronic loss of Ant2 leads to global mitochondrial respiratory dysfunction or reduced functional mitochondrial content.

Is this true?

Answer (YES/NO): NO